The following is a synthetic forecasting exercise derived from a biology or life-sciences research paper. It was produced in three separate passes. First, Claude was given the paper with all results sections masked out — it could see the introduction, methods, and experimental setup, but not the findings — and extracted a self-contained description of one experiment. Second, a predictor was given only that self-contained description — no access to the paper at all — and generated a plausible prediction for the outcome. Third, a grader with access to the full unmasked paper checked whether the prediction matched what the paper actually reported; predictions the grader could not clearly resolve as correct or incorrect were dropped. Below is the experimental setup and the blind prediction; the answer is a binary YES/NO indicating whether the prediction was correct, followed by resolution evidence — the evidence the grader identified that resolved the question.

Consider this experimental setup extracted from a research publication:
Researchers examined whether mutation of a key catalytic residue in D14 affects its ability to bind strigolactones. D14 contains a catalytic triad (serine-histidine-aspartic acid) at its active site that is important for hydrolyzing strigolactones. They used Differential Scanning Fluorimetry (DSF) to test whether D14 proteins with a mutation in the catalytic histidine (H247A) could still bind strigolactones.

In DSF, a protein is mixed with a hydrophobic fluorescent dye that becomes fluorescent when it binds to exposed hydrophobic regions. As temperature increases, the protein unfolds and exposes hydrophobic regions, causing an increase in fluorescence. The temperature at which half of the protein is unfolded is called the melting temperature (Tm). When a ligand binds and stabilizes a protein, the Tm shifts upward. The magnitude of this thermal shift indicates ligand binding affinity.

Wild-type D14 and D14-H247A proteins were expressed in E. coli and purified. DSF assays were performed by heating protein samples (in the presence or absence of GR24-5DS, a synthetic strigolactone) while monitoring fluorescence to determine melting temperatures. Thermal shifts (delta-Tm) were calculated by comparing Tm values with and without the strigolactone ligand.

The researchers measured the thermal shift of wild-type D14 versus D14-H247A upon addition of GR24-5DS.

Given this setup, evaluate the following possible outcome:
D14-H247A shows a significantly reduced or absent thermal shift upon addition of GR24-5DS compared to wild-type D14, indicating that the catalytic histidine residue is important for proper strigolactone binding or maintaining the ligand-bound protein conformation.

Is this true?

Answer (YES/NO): YES